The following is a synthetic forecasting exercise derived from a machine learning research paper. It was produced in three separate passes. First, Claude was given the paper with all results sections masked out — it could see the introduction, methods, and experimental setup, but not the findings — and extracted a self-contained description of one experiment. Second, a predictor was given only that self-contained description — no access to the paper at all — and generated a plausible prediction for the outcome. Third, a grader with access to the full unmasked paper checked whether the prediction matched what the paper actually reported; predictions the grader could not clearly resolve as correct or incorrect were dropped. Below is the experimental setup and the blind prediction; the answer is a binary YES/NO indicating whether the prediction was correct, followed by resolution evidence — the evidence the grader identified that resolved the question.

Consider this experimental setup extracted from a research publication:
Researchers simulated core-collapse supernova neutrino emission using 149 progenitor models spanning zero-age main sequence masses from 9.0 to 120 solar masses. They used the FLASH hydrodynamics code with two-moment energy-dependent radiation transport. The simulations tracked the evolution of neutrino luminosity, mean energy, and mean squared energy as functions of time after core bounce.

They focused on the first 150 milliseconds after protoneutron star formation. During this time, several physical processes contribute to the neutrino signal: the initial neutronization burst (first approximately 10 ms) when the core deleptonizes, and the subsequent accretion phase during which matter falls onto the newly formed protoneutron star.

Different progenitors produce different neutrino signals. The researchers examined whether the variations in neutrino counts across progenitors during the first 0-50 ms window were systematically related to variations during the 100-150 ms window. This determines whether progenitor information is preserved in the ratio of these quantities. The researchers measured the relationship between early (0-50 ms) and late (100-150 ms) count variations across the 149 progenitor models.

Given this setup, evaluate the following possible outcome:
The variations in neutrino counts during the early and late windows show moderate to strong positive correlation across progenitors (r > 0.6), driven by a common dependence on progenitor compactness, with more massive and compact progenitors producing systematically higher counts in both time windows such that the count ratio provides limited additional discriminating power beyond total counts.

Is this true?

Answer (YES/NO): NO